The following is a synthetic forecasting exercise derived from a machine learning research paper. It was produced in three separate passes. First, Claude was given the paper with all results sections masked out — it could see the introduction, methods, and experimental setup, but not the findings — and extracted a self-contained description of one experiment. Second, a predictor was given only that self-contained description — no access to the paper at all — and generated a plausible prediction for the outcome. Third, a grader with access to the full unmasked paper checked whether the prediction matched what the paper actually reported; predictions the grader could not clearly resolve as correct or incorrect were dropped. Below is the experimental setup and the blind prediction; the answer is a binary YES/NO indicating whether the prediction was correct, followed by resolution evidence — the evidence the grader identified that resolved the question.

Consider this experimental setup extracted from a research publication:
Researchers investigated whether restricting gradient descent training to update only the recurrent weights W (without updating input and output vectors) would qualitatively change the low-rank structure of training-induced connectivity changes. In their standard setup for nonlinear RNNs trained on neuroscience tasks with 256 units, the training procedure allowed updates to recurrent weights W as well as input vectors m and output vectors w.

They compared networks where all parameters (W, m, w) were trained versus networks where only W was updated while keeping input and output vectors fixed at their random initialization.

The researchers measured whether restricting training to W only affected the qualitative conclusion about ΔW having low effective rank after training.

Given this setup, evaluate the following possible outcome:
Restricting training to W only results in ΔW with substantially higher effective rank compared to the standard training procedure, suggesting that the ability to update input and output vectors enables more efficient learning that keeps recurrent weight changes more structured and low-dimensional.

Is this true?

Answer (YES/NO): NO